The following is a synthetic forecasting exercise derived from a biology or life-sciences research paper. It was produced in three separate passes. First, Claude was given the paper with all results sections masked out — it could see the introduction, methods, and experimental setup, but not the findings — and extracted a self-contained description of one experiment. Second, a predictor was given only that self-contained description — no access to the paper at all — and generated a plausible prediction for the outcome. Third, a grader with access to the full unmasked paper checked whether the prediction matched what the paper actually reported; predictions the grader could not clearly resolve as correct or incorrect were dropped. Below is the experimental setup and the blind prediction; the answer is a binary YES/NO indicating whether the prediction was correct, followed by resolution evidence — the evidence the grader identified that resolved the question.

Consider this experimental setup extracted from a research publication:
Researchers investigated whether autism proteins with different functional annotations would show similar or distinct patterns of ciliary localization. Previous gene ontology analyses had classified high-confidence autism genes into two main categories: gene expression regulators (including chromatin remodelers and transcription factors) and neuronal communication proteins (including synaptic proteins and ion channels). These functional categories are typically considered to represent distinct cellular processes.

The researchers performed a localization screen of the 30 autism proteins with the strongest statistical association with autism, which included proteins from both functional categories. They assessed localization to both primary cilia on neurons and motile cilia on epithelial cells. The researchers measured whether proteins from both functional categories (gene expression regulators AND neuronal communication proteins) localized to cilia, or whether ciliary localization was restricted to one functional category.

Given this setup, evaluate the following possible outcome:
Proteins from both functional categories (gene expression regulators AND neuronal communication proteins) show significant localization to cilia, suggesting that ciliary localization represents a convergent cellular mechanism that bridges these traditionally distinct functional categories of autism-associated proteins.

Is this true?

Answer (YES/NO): YES